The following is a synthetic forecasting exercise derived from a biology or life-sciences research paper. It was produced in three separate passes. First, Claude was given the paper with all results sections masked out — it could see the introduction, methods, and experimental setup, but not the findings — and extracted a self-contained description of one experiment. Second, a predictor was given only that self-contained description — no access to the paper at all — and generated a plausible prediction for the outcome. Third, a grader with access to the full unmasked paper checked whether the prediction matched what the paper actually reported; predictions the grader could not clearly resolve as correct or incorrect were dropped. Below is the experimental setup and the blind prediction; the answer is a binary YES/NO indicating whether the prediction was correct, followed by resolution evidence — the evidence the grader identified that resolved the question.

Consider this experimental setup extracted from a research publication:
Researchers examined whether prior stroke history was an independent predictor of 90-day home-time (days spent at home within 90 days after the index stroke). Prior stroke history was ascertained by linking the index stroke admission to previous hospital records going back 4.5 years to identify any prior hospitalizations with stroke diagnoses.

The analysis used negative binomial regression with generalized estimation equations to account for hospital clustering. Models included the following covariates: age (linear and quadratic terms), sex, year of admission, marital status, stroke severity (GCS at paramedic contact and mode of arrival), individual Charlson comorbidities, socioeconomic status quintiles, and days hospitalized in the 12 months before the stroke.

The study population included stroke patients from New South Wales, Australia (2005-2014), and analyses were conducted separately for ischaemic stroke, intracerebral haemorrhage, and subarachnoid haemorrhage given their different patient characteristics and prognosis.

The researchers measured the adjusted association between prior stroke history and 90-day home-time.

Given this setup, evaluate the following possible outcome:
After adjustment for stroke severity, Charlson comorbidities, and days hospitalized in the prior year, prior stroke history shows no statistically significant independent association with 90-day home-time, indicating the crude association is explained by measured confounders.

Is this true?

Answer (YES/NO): NO